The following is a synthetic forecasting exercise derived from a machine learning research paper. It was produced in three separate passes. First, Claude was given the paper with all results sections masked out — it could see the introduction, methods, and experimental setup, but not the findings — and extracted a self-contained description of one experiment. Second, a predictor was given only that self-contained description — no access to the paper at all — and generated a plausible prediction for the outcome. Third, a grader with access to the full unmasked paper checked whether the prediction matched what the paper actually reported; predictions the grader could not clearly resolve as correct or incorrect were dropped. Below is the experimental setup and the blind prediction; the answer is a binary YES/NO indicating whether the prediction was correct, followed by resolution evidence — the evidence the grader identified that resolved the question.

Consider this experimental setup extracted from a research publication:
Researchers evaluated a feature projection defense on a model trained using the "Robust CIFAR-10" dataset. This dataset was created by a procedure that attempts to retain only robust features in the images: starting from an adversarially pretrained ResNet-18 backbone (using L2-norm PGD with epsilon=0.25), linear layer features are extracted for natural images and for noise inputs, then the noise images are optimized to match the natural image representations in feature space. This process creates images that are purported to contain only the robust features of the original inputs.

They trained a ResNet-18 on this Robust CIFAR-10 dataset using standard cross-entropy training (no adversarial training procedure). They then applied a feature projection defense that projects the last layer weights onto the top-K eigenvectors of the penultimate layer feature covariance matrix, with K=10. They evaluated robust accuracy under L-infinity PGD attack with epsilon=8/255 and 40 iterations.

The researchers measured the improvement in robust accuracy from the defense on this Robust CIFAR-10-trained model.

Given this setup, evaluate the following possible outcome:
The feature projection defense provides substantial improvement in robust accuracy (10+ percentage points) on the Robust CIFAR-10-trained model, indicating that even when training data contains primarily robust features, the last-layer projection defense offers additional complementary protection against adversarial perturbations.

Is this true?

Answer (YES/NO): NO